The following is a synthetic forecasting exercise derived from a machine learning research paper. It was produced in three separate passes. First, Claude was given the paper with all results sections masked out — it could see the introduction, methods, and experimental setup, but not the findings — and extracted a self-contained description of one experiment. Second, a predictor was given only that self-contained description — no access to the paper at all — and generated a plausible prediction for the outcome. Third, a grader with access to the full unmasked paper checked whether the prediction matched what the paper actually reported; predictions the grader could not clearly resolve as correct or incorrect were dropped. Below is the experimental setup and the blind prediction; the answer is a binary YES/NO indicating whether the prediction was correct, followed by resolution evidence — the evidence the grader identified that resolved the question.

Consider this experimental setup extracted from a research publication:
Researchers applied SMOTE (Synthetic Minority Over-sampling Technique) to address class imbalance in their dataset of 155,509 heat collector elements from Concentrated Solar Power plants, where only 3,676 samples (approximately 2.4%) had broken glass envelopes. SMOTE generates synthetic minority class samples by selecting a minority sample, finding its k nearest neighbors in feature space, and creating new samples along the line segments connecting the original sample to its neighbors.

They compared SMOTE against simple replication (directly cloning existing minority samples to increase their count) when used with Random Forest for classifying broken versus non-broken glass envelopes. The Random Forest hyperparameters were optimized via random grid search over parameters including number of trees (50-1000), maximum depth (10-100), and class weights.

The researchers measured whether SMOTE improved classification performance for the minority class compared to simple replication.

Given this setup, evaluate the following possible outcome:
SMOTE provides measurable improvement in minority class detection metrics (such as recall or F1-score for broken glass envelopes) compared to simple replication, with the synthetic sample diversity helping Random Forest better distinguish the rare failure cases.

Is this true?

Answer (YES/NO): NO